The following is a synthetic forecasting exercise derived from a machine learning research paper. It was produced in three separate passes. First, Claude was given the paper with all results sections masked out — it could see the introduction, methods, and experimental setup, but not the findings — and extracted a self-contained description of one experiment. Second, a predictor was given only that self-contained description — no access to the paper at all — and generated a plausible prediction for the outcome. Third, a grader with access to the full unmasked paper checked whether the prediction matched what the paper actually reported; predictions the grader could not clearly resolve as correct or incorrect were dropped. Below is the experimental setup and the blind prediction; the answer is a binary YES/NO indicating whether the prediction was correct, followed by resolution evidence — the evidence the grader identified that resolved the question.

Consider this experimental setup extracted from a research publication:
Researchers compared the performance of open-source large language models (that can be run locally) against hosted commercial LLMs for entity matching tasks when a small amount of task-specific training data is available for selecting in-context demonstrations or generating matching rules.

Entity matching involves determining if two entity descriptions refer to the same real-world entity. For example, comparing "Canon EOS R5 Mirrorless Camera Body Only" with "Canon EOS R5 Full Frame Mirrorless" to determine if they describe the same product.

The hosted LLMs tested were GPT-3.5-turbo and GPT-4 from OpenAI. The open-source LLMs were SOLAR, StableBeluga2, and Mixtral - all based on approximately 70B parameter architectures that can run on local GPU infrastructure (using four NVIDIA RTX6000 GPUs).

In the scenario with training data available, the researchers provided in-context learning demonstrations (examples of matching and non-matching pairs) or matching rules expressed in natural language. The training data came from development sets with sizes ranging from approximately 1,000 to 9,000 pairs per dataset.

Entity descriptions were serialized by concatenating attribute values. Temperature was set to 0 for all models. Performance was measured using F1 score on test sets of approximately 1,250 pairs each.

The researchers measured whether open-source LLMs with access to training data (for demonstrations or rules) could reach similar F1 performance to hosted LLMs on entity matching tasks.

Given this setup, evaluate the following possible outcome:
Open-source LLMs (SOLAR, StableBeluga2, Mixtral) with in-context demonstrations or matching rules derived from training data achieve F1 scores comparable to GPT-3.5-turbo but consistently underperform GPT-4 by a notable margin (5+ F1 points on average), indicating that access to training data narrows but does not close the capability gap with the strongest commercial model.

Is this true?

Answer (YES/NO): YES